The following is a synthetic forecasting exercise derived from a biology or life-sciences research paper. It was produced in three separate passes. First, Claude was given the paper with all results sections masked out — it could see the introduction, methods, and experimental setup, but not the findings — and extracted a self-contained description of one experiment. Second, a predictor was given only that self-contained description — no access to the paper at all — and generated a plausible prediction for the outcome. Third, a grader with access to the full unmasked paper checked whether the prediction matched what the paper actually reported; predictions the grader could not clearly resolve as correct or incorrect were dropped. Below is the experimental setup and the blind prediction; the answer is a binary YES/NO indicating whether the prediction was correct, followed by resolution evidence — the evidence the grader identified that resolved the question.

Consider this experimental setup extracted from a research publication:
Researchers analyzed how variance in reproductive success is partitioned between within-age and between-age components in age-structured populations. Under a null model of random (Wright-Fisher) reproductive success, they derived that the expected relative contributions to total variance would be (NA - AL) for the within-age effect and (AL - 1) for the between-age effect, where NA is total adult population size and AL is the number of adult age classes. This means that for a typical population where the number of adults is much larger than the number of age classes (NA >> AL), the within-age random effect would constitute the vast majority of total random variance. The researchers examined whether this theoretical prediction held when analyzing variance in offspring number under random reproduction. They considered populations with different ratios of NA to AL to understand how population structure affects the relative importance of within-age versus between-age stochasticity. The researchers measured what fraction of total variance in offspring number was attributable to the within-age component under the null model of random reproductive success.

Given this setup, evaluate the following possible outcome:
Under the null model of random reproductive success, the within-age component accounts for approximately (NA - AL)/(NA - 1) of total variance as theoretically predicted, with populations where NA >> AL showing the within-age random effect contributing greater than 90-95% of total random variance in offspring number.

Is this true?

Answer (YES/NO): YES